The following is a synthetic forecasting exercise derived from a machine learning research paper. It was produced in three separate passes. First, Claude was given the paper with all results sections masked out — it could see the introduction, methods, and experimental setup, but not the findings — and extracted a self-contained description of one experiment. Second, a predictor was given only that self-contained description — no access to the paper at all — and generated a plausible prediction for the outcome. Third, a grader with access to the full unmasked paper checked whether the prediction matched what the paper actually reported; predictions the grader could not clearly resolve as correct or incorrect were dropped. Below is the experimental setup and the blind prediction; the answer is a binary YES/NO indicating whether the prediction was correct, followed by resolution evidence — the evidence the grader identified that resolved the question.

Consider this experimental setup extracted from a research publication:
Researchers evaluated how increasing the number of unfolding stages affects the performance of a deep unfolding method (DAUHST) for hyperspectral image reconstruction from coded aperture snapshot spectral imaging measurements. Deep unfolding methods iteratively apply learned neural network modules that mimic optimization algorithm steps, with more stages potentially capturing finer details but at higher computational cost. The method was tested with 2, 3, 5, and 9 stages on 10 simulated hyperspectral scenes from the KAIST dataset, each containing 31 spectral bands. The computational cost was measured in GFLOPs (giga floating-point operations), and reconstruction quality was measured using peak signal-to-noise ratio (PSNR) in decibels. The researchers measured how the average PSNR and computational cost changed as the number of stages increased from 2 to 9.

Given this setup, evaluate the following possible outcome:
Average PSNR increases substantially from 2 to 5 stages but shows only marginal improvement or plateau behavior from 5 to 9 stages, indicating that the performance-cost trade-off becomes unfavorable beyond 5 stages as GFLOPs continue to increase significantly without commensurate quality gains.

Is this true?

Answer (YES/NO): NO